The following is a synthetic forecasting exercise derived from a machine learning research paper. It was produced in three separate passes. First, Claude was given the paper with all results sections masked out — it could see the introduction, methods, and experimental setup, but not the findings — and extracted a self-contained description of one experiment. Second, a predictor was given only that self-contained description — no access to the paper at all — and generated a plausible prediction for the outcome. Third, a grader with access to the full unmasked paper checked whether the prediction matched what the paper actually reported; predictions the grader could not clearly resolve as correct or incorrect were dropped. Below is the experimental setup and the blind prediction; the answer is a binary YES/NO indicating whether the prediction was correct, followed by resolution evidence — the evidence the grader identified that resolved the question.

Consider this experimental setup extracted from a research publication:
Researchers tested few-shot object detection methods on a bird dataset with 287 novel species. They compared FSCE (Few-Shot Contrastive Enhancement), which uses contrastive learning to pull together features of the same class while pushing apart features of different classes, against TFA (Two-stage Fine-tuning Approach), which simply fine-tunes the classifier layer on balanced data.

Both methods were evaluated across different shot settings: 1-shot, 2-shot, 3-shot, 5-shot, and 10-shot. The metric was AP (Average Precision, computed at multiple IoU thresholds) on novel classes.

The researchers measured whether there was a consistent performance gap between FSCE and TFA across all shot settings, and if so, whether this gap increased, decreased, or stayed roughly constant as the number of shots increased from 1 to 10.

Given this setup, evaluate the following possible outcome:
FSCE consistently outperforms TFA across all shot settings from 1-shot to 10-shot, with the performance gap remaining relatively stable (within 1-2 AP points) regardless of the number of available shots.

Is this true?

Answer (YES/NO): NO